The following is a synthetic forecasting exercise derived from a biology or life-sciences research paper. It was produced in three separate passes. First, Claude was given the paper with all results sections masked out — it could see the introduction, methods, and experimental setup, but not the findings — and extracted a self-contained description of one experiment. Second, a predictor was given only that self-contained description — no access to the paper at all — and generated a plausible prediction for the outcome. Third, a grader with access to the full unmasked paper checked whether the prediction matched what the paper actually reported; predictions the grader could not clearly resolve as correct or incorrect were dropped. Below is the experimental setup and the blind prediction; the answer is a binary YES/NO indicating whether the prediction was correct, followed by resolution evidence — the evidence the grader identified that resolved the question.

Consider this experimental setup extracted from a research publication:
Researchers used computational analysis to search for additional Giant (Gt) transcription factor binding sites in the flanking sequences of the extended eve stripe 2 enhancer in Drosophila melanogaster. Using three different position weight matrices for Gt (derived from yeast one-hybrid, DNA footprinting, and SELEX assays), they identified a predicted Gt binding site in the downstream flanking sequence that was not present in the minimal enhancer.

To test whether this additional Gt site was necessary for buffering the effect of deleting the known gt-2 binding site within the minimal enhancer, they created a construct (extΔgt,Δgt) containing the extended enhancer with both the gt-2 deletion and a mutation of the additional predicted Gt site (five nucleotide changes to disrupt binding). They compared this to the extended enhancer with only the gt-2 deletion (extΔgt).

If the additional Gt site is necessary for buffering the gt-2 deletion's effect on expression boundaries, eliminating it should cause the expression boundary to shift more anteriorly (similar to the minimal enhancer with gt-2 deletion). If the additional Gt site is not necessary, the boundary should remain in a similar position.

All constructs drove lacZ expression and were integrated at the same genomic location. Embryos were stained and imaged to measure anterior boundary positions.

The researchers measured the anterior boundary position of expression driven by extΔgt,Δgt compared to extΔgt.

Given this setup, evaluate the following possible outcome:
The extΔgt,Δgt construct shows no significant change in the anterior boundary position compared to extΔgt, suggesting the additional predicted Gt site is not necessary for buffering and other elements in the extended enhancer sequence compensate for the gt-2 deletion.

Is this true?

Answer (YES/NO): YES